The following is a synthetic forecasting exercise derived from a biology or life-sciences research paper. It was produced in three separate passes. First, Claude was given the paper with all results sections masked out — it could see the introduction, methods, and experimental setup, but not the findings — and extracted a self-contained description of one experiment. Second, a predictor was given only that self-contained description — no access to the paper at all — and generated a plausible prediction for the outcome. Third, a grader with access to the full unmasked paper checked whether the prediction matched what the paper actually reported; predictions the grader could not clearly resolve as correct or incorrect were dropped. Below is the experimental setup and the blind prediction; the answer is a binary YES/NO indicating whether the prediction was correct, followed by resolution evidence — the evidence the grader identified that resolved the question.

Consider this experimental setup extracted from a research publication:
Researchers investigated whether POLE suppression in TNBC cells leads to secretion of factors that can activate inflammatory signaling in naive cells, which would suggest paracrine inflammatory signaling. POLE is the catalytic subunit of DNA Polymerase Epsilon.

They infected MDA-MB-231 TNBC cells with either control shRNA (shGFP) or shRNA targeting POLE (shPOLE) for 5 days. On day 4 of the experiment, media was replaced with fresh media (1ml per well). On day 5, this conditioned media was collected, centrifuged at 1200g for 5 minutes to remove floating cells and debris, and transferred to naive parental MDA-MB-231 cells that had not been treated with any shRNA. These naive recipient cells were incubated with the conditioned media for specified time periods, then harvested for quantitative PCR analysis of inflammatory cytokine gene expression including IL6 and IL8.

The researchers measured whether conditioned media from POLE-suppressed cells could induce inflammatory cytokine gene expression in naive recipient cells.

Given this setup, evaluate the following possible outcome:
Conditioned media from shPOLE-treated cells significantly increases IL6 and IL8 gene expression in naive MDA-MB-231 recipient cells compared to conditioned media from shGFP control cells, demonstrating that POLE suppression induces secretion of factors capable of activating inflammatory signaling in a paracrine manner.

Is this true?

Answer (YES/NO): YES